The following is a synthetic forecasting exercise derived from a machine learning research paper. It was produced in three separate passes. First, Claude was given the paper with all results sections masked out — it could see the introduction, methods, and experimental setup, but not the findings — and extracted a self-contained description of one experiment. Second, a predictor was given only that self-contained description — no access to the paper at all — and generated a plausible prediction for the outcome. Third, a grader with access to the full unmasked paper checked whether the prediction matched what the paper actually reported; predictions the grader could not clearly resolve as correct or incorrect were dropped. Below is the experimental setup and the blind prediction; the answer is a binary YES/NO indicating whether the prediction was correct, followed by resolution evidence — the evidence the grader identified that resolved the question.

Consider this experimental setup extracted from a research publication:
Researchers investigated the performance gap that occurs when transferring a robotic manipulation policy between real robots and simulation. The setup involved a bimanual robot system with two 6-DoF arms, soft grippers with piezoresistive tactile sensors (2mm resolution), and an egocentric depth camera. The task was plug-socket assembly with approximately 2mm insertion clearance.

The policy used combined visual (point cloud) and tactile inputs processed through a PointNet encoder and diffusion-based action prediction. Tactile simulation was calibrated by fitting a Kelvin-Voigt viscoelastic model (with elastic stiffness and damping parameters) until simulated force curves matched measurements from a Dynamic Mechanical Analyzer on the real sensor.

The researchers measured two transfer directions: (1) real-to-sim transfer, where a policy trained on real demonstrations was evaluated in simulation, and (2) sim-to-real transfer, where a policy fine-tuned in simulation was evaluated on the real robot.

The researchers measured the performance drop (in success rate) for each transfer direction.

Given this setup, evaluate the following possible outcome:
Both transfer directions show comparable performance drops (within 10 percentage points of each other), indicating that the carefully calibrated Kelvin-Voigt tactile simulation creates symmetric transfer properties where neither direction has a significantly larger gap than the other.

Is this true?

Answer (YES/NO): NO